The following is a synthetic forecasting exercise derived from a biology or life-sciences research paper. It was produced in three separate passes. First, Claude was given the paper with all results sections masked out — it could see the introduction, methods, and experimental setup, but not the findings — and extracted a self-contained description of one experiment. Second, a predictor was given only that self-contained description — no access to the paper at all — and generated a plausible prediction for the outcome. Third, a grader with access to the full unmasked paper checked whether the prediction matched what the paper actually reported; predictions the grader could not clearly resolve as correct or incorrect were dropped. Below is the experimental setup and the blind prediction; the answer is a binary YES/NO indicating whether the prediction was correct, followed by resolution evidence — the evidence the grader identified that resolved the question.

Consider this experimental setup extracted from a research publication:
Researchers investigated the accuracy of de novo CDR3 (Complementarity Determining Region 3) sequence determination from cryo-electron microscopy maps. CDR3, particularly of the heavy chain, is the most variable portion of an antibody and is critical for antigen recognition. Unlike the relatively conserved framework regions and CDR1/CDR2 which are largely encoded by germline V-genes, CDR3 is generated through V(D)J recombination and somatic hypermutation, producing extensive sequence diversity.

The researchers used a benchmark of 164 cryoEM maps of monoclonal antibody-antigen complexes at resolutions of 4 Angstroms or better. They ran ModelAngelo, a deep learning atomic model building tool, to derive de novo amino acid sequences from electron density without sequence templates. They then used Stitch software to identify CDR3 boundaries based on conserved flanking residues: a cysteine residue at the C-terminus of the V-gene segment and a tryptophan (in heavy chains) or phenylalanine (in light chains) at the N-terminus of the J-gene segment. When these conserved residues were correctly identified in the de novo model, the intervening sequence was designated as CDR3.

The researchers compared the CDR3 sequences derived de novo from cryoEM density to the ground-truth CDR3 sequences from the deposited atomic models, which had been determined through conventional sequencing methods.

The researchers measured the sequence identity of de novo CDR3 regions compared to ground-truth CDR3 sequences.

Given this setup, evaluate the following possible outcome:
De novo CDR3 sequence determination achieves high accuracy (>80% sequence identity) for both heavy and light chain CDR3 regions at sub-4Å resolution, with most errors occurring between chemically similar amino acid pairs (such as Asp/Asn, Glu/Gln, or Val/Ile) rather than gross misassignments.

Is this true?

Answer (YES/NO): NO